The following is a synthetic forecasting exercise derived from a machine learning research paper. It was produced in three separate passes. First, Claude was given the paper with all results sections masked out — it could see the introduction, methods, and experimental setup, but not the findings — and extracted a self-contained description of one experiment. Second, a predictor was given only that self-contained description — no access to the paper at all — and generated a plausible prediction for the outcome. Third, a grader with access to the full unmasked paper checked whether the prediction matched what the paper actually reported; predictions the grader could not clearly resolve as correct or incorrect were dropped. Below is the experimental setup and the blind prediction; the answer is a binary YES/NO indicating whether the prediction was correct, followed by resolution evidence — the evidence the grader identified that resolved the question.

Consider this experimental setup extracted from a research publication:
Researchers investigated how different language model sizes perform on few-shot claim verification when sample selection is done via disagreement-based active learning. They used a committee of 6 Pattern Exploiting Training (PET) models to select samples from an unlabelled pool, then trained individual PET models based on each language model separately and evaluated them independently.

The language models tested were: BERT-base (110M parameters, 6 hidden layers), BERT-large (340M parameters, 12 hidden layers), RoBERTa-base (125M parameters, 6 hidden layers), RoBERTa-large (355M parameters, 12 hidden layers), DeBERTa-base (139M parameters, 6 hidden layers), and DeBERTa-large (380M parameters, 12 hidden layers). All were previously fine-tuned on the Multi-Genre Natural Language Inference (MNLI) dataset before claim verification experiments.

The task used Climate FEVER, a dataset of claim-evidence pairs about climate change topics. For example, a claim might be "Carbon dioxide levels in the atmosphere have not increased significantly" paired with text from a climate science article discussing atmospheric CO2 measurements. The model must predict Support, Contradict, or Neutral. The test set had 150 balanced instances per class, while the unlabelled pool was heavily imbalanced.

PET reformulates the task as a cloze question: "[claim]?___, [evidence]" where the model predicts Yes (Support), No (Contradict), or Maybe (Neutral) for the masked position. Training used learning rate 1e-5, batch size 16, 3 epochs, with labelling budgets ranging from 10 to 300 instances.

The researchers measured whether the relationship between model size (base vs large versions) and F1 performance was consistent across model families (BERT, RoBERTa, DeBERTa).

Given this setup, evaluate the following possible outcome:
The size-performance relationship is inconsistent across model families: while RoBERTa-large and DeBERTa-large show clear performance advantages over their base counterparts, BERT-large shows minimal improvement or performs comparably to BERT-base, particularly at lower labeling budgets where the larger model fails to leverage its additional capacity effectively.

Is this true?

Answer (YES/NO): NO